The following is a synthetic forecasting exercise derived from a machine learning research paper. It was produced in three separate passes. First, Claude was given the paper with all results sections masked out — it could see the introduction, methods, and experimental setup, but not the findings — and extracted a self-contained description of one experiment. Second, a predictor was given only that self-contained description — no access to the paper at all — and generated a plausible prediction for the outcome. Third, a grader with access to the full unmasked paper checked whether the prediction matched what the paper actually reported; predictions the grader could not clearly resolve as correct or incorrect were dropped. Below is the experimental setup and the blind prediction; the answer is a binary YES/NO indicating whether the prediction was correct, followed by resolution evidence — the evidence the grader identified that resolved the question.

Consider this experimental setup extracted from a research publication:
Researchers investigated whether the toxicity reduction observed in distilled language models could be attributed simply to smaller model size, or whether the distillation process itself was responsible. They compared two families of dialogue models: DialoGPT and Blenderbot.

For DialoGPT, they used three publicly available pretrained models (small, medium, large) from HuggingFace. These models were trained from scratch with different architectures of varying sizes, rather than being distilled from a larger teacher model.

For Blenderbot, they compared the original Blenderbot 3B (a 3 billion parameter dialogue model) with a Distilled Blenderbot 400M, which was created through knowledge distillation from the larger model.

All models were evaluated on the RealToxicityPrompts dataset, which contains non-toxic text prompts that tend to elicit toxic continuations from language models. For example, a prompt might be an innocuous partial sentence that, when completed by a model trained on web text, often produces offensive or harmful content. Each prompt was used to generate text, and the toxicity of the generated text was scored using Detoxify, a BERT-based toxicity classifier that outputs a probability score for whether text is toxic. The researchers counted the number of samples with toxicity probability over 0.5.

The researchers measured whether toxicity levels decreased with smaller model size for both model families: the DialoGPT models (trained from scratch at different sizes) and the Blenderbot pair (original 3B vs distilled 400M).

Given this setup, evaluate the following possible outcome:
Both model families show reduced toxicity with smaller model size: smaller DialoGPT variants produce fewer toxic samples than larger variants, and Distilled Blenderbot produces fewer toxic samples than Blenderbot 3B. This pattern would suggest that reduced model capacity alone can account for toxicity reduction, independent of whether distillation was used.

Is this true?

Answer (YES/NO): NO